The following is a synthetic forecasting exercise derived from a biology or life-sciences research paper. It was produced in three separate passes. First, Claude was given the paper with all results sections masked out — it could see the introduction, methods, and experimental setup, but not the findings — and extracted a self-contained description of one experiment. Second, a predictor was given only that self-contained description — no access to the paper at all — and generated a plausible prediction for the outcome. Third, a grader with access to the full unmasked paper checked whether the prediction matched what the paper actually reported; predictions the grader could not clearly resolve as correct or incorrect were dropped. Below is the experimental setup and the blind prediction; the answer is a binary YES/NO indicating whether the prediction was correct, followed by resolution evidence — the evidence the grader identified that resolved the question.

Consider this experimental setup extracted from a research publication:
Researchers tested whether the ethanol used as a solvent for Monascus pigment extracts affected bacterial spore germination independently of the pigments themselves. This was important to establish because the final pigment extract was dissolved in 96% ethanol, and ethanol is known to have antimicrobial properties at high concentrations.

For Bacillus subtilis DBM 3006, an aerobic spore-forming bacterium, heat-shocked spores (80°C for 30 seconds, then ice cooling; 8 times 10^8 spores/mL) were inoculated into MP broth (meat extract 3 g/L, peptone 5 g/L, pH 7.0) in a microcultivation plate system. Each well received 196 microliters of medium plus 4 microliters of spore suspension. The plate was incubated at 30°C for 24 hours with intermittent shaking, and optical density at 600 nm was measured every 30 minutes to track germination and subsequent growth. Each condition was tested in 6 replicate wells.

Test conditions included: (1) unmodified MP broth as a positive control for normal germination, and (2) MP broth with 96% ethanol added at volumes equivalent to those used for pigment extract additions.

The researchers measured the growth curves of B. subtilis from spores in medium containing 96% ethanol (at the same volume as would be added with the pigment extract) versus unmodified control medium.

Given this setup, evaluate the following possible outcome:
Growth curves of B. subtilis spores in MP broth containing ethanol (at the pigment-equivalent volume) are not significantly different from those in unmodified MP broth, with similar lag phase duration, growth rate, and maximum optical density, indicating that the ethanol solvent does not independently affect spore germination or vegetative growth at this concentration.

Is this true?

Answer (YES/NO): NO